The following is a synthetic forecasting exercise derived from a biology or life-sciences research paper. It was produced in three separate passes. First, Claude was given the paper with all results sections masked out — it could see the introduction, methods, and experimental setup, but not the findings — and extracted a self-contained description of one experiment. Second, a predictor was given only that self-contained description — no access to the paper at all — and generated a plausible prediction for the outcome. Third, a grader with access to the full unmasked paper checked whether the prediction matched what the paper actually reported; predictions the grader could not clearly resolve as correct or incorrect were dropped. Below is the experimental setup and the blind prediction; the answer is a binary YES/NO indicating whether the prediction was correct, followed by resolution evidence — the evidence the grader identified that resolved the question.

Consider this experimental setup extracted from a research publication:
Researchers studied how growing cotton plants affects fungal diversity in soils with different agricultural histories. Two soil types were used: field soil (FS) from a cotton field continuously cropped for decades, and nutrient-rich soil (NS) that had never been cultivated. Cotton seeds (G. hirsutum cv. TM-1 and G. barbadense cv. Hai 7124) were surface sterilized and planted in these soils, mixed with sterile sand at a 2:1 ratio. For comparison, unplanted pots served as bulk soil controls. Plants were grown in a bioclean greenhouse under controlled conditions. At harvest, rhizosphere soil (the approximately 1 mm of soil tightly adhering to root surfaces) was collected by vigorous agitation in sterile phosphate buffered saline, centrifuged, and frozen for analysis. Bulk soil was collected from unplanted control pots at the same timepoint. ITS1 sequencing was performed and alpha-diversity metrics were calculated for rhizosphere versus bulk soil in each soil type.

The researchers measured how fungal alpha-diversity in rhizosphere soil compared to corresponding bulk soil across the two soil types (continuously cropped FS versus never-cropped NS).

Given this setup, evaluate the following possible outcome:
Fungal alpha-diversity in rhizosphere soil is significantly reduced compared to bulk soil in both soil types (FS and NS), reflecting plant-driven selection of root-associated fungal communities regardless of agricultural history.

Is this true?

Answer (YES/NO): NO